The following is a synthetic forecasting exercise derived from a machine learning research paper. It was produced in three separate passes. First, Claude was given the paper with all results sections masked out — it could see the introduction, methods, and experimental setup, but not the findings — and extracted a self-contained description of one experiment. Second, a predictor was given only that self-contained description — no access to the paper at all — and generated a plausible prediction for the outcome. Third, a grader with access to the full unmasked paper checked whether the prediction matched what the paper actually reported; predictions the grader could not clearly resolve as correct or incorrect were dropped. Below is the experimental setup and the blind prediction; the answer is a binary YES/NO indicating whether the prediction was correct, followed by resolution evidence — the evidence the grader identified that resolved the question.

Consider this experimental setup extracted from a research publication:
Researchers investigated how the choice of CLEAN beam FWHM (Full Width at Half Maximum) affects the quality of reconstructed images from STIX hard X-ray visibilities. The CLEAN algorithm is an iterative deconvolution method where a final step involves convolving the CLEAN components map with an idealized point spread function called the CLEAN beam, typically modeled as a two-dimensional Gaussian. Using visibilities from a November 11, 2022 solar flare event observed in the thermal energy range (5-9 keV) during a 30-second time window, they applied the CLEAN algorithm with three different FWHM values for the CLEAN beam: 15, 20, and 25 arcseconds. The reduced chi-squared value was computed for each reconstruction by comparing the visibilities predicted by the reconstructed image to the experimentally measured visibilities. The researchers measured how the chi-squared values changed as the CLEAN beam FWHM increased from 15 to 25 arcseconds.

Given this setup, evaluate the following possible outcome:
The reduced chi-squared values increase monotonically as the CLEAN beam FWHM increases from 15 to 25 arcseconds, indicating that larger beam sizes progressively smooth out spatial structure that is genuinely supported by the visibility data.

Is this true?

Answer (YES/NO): YES